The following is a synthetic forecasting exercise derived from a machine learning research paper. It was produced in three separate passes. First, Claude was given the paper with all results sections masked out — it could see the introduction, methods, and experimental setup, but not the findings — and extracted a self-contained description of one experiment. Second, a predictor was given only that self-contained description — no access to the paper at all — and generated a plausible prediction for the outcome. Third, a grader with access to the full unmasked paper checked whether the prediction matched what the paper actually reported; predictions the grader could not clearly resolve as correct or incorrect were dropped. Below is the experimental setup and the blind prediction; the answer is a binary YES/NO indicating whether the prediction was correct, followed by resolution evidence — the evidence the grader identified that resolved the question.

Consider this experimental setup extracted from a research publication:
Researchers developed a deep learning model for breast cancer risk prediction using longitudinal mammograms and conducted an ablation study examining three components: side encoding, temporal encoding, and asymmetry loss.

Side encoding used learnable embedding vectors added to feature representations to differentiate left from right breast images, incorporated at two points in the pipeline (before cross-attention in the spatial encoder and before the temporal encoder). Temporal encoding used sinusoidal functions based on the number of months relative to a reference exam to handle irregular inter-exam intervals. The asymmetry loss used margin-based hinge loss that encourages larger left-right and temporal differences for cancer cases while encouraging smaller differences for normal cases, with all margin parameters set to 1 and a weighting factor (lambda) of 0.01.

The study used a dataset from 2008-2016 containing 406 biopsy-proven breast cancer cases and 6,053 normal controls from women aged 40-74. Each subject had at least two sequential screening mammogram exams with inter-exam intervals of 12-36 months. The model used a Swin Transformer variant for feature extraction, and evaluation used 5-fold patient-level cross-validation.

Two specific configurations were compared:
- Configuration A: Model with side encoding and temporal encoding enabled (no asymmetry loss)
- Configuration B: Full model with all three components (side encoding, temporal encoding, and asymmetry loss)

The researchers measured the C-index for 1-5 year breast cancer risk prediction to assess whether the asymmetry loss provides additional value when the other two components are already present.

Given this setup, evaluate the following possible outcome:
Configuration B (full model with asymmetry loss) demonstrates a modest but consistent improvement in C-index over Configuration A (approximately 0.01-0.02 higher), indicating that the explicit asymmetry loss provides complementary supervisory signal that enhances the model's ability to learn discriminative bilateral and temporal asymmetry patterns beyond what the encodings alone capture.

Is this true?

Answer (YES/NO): NO